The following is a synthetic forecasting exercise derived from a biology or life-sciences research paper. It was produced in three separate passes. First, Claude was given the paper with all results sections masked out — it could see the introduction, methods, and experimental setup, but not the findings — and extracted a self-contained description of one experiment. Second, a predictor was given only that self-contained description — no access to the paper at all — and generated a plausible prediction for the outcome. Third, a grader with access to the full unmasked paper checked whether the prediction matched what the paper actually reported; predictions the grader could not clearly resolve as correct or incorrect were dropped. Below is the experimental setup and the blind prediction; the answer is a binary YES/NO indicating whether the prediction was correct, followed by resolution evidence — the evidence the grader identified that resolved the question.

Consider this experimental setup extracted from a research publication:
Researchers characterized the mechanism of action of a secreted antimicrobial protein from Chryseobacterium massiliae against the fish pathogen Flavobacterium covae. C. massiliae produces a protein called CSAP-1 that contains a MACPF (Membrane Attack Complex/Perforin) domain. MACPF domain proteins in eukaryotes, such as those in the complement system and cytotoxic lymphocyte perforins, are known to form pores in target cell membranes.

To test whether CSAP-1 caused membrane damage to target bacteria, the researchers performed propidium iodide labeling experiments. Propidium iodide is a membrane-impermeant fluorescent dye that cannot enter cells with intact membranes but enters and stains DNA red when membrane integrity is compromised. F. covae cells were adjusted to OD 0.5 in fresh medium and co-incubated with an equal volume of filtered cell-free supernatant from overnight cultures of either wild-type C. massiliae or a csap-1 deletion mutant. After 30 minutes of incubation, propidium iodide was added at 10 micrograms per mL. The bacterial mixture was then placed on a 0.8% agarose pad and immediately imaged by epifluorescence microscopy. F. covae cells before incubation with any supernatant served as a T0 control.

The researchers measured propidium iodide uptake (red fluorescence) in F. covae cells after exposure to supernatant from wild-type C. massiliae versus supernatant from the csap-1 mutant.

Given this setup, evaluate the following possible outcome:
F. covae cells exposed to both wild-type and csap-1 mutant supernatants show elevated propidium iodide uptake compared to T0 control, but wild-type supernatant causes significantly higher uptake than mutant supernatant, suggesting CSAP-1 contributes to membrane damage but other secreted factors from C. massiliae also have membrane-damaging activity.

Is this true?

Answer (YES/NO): NO